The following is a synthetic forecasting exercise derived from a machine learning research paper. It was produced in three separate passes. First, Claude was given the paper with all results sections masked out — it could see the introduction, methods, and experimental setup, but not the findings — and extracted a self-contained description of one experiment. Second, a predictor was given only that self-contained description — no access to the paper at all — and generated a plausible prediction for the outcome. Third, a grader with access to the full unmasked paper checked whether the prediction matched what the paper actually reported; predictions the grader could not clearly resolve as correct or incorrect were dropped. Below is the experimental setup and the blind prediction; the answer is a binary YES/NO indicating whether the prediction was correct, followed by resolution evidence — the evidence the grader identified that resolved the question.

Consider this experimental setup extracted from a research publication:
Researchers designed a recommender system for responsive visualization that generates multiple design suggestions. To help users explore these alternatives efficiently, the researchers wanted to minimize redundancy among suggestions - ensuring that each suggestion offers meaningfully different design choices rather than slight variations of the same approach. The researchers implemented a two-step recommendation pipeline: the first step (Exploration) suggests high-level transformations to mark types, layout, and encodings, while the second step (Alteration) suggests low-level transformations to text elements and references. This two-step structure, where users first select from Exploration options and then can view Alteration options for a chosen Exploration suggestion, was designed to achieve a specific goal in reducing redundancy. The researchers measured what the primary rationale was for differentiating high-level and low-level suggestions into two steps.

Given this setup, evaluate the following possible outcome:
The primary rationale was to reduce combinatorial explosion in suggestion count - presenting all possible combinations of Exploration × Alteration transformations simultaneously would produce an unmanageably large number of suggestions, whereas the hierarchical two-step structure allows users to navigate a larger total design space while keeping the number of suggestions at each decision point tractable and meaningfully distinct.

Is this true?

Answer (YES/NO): NO